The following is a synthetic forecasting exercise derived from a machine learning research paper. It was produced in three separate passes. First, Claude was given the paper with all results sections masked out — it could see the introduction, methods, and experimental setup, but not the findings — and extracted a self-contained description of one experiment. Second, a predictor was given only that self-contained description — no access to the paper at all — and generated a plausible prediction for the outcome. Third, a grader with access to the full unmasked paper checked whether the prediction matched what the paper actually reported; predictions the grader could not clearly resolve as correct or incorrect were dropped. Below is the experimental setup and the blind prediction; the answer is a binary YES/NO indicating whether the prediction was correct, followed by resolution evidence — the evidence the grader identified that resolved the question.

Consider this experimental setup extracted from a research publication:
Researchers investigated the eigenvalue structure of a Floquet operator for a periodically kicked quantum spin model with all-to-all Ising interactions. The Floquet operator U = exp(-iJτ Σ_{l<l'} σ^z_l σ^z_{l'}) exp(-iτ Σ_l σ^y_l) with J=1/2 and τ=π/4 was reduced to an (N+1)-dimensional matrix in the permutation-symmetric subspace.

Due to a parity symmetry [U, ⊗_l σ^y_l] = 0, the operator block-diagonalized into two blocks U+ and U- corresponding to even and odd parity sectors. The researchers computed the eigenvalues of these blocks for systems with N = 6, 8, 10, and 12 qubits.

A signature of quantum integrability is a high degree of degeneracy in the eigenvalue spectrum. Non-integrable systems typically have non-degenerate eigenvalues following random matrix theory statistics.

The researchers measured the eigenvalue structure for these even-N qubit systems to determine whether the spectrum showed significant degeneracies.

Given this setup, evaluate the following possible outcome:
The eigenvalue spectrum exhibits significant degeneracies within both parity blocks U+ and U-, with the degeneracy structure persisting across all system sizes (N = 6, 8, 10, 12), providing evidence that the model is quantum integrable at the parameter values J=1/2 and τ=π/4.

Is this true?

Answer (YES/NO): YES